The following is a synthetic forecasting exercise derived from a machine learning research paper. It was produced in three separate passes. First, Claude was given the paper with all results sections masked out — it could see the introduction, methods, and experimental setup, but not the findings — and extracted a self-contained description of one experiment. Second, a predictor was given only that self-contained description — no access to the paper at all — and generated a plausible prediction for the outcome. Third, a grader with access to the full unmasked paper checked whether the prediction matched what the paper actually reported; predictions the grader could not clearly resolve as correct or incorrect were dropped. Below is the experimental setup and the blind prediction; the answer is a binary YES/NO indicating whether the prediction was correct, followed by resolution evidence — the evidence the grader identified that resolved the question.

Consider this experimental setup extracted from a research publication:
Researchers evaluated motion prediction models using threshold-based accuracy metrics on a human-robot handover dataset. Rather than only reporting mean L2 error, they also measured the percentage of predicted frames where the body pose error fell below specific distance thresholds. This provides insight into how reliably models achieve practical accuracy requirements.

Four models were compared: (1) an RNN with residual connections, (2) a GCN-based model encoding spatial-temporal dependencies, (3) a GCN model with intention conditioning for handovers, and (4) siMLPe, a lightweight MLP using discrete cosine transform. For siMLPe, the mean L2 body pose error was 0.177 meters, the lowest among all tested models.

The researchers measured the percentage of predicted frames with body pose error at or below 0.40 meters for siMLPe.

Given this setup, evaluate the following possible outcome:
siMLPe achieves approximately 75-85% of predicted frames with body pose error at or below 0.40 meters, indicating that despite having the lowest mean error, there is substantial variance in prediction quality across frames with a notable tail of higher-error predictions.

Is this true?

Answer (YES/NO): NO